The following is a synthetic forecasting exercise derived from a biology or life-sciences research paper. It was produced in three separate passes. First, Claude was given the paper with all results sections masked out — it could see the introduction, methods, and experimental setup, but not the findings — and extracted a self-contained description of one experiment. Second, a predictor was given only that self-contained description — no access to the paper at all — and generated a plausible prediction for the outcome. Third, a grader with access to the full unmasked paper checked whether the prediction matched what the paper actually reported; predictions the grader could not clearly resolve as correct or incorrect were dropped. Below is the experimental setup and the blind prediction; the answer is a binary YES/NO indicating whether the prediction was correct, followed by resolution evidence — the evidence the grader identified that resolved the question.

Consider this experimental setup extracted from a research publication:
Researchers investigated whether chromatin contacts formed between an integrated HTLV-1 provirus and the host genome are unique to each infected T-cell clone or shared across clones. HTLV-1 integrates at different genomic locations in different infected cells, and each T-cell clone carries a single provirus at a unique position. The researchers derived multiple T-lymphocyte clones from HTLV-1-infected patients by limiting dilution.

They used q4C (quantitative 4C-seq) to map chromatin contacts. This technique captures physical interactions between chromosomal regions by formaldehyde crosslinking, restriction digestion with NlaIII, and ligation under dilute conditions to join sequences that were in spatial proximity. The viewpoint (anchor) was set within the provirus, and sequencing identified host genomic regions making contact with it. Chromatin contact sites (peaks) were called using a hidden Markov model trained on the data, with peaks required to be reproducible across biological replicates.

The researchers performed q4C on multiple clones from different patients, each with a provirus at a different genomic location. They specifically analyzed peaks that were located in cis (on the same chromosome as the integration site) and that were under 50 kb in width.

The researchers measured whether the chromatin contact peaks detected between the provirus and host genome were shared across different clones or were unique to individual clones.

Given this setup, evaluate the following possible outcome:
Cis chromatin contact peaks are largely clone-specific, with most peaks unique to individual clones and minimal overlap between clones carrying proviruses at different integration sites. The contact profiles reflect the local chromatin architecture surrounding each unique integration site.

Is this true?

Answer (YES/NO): YES